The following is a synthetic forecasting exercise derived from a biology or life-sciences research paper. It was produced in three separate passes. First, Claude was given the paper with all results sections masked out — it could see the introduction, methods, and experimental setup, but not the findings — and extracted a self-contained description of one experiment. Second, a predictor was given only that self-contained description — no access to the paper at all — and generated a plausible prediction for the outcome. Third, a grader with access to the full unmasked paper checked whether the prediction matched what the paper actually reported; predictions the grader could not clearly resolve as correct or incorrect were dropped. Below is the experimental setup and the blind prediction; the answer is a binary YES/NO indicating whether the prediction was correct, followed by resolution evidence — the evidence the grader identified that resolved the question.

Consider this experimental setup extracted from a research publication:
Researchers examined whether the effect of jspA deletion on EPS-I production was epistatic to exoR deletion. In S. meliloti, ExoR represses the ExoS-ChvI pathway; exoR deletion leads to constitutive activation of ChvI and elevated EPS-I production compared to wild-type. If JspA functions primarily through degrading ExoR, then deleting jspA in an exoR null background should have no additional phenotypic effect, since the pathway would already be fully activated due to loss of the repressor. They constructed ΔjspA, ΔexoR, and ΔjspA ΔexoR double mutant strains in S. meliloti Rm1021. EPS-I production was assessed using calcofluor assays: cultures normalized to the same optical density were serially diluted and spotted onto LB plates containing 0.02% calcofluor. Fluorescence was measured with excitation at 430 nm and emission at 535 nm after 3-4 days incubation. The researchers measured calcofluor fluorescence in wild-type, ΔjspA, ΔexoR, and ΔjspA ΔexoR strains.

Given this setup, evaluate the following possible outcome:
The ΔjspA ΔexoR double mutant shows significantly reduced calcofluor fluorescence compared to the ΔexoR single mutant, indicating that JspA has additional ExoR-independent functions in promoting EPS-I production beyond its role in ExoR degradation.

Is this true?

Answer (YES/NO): NO